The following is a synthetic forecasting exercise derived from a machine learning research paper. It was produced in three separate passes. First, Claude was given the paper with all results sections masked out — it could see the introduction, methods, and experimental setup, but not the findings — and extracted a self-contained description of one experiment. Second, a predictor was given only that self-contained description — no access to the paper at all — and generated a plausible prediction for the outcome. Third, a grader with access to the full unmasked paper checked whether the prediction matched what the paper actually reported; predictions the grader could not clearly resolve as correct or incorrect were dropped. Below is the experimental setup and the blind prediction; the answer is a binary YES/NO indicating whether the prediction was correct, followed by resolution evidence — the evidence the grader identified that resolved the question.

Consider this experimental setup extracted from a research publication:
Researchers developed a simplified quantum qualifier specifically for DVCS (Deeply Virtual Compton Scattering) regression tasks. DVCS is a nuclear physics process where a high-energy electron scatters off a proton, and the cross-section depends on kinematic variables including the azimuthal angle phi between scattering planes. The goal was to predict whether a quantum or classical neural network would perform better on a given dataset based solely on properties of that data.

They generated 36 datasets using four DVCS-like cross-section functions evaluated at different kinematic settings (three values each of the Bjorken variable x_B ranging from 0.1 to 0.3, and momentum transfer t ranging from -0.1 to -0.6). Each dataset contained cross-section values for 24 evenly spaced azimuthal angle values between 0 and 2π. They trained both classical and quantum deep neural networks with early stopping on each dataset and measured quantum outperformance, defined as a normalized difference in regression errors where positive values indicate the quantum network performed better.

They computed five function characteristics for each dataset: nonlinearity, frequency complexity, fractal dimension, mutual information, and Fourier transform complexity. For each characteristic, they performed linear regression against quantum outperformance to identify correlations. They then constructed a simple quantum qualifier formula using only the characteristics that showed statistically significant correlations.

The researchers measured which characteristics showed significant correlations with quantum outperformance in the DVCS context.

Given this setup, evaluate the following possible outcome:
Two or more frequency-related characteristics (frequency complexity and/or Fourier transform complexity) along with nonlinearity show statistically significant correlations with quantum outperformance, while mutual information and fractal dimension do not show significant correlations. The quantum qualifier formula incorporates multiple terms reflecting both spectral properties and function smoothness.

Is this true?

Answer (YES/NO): NO